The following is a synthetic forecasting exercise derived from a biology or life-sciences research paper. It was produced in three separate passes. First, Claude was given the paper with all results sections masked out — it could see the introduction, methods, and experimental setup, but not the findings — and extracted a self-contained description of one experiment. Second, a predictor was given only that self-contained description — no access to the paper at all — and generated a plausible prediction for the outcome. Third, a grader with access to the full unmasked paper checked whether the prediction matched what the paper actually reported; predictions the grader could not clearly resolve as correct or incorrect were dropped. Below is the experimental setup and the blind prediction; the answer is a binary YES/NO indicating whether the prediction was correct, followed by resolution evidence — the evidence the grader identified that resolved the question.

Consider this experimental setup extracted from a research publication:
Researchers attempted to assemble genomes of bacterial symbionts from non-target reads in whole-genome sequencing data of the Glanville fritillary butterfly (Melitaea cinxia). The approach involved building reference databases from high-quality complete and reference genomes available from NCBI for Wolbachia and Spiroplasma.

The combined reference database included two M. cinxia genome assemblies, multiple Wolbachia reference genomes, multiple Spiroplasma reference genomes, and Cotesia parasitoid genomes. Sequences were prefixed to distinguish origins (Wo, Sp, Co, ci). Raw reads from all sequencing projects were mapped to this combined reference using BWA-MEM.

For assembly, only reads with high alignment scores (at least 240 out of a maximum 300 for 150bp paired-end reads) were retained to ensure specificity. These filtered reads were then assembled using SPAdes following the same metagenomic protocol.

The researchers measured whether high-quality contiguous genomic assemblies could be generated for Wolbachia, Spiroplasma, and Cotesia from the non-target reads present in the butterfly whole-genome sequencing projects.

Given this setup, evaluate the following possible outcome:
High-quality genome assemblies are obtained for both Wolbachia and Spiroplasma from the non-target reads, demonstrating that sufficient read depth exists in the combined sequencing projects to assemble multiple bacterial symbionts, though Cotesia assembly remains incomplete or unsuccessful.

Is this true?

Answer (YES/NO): NO